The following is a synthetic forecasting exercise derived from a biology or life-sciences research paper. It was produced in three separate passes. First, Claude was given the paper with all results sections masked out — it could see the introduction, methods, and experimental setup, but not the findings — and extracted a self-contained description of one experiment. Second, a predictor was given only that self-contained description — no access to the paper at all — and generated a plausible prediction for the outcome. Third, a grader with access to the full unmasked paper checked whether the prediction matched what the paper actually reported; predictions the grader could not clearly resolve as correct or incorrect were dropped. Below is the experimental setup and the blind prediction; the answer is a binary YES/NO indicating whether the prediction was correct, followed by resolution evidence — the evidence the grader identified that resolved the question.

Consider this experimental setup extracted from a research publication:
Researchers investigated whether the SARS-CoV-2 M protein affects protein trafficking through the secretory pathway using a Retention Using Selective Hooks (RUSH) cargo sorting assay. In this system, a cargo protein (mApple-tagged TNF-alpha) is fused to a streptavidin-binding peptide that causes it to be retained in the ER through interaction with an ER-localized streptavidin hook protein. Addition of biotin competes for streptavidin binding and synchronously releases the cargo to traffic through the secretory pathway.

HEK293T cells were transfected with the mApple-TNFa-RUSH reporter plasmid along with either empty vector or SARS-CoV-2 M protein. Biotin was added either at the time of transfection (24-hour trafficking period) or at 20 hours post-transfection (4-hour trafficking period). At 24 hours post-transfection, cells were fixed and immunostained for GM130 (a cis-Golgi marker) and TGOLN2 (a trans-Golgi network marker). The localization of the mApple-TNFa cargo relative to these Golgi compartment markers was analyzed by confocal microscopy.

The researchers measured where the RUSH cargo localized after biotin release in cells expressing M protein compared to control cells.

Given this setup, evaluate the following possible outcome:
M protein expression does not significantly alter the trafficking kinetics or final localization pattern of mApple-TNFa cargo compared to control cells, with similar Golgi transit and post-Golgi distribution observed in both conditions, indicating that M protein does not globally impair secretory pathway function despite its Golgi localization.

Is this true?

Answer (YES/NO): NO